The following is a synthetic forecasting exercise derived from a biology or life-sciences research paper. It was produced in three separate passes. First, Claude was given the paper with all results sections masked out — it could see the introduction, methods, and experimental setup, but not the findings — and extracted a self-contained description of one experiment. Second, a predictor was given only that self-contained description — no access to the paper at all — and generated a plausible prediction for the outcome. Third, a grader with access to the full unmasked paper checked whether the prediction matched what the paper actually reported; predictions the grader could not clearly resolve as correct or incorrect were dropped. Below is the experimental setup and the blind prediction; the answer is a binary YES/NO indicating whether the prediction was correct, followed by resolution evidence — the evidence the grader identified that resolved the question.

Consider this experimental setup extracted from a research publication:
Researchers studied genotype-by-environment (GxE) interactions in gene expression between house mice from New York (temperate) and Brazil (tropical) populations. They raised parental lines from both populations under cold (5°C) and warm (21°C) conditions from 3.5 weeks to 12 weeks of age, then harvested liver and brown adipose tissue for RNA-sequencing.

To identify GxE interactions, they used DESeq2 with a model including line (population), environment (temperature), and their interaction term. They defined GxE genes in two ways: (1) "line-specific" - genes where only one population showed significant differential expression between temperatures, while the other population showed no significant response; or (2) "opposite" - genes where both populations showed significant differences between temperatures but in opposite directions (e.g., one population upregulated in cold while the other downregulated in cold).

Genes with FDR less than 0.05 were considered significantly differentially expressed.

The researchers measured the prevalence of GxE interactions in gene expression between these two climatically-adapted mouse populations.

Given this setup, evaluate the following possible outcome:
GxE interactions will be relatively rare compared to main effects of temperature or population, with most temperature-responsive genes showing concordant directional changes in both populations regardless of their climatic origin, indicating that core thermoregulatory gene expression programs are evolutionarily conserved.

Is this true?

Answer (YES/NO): NO